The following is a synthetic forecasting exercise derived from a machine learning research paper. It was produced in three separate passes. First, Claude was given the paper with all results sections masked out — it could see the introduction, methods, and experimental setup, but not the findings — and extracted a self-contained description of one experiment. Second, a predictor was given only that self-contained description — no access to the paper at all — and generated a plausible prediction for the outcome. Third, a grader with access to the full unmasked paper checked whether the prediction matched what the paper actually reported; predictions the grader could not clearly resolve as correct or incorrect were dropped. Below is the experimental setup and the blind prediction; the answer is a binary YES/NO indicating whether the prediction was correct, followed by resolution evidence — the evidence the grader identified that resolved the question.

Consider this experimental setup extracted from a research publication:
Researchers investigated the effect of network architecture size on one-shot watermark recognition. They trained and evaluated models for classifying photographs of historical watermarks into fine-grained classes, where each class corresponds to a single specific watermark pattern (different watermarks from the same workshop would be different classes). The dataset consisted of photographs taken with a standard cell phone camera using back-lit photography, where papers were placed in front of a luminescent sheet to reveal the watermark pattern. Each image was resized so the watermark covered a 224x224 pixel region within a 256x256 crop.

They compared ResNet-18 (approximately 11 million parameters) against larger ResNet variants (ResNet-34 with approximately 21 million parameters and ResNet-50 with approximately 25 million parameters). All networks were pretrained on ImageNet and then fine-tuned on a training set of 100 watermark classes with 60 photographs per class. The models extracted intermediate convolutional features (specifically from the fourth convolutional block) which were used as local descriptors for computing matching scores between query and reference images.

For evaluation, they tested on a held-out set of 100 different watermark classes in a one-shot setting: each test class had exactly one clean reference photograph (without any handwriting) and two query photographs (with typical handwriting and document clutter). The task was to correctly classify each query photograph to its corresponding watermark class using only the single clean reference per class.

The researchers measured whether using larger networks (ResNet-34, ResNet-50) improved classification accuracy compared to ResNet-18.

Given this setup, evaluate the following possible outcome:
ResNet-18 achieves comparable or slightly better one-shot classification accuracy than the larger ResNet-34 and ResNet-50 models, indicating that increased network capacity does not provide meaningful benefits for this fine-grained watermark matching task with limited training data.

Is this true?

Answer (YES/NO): YES